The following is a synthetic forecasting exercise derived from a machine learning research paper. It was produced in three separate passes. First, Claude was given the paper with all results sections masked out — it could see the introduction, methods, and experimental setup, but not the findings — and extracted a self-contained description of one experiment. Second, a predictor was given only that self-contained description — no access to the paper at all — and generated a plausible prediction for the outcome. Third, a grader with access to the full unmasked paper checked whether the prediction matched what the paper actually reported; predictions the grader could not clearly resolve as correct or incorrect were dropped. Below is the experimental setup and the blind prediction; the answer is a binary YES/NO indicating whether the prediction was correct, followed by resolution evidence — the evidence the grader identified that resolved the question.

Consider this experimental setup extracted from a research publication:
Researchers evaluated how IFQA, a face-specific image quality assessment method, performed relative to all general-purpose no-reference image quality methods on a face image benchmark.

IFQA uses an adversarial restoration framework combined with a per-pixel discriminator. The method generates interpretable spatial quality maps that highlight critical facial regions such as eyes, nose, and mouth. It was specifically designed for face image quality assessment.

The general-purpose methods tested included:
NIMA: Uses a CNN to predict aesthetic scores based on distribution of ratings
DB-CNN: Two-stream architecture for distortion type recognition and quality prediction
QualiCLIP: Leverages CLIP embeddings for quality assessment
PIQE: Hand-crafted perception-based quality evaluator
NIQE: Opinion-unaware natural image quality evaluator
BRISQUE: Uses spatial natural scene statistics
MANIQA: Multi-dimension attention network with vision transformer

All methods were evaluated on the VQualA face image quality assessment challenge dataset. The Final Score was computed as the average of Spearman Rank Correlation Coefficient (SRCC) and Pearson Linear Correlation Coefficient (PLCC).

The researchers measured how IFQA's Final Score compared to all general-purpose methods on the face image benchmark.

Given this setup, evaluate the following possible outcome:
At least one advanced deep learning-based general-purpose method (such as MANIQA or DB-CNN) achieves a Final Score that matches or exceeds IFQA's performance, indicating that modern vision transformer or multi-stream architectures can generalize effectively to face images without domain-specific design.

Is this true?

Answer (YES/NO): YES